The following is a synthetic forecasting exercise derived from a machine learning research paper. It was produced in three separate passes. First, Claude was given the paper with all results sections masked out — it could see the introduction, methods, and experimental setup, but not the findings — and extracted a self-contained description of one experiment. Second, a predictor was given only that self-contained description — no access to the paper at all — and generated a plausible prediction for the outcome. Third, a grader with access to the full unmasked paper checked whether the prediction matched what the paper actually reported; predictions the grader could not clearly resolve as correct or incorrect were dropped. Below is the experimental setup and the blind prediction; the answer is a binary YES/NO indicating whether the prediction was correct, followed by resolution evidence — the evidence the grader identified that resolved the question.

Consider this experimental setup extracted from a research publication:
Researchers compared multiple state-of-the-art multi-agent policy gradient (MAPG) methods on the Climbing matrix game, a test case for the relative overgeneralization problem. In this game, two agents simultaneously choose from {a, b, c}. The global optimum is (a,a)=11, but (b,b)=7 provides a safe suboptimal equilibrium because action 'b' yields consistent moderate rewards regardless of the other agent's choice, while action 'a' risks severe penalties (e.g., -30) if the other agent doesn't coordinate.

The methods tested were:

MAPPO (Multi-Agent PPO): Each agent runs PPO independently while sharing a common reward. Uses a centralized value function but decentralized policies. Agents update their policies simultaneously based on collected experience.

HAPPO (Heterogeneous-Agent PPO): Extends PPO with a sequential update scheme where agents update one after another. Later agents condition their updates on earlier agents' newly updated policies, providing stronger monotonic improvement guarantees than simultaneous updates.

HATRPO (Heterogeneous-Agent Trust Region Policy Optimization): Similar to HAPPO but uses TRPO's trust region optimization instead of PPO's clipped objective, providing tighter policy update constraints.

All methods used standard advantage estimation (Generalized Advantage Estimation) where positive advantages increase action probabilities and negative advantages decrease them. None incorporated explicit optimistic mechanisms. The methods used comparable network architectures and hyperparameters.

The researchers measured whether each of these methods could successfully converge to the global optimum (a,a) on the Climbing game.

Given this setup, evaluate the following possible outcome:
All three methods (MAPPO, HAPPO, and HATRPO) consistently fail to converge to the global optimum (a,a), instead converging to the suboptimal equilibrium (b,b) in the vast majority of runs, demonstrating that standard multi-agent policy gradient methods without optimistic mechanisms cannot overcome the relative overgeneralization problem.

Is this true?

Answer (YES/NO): NO